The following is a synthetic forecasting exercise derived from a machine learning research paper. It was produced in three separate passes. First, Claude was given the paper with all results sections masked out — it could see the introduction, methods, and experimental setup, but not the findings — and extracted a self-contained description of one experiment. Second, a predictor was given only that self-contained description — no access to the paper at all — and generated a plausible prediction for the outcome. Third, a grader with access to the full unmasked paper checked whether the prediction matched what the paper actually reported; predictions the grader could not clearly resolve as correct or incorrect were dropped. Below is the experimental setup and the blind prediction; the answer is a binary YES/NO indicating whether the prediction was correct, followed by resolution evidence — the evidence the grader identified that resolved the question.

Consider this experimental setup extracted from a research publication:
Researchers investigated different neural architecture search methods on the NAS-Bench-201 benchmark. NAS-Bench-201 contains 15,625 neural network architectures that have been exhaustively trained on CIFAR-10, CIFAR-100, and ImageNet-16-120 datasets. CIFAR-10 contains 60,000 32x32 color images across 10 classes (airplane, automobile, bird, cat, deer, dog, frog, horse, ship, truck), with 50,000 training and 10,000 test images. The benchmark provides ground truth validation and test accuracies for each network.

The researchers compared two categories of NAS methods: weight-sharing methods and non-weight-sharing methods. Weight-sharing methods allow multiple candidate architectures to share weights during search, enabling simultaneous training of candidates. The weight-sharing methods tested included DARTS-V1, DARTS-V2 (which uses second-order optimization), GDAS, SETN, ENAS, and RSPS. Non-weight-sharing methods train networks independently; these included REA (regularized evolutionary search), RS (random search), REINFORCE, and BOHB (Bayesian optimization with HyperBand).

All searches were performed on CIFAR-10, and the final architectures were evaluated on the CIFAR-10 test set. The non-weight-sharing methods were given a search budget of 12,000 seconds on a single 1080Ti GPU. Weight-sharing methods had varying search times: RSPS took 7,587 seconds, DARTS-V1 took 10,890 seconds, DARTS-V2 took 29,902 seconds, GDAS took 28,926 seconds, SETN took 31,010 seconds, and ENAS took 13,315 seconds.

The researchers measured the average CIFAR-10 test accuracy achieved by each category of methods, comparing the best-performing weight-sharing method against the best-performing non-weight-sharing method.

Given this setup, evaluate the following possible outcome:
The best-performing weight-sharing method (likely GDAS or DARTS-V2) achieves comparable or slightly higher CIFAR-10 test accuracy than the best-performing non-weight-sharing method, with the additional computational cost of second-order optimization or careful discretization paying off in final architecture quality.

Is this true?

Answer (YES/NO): NO